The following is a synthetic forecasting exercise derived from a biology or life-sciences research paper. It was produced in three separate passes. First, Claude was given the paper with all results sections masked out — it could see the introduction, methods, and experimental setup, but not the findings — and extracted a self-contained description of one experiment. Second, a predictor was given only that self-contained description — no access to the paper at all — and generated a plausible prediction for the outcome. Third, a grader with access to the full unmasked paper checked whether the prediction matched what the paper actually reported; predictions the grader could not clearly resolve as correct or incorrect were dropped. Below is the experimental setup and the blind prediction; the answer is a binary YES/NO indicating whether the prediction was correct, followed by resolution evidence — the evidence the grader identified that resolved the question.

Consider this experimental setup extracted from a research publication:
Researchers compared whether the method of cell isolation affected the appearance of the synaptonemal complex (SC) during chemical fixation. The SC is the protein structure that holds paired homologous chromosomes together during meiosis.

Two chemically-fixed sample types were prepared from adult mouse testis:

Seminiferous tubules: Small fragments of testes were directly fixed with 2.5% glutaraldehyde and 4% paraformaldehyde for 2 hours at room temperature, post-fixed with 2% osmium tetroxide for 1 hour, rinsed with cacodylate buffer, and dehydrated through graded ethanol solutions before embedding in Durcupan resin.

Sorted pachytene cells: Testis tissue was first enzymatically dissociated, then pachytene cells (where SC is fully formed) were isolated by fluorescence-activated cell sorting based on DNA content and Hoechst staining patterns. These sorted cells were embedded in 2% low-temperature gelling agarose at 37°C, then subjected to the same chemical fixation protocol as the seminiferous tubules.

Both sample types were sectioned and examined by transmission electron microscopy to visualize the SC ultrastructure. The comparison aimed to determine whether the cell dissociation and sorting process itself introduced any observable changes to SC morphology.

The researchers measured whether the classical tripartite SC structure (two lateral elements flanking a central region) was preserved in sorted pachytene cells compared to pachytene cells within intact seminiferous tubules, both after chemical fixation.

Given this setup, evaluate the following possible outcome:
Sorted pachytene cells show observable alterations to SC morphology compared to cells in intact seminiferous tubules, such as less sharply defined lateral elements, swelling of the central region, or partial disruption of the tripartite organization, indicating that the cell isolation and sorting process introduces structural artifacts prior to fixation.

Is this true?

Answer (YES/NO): NO